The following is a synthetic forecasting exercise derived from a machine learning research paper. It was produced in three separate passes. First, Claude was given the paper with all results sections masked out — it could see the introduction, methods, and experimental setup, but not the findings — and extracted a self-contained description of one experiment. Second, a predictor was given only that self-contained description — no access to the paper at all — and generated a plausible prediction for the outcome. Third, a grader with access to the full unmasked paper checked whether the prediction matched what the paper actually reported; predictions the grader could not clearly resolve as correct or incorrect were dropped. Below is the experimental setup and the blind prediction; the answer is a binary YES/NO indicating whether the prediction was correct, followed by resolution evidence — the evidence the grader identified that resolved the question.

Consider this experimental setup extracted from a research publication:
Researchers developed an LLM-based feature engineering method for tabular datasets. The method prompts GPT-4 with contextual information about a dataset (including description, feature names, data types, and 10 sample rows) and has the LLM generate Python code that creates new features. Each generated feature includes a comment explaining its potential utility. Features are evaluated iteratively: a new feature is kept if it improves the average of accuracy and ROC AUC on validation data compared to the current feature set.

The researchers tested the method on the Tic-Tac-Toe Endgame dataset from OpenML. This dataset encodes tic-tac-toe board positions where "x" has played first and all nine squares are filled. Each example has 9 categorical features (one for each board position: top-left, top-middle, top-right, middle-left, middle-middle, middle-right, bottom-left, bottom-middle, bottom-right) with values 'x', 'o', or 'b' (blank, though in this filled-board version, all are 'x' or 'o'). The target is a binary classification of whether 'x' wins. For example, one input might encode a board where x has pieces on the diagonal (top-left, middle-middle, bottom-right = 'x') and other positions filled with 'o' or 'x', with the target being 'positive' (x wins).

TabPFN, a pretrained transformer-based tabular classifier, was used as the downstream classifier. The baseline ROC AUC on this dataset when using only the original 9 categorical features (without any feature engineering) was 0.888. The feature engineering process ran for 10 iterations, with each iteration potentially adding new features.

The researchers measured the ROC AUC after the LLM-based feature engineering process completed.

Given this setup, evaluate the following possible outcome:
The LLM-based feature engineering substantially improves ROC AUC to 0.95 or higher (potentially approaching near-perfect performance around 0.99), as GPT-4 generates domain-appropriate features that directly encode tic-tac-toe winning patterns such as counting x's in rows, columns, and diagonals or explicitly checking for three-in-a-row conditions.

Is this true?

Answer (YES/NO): YES